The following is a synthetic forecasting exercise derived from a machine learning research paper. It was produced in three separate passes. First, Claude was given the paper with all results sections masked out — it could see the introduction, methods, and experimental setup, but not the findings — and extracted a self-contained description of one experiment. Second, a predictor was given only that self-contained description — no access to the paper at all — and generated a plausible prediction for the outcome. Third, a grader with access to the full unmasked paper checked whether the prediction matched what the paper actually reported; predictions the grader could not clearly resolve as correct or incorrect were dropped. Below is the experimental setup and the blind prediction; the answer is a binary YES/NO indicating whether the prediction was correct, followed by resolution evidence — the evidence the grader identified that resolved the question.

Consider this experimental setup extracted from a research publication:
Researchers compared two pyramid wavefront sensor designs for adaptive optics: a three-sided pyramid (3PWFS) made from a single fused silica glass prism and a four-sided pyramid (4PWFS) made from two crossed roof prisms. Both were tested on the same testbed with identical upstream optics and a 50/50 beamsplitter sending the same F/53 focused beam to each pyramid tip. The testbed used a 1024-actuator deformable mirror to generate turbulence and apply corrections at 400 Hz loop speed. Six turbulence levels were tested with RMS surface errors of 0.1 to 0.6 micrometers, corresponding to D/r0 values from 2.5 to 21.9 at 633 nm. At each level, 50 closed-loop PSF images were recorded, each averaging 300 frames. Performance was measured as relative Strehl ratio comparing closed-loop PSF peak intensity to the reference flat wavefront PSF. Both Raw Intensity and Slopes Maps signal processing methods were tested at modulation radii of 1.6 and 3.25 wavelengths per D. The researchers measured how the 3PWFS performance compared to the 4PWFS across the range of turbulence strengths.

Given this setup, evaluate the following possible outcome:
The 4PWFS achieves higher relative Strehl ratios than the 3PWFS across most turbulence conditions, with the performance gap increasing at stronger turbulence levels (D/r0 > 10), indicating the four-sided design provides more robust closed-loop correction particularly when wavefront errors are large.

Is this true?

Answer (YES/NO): NO